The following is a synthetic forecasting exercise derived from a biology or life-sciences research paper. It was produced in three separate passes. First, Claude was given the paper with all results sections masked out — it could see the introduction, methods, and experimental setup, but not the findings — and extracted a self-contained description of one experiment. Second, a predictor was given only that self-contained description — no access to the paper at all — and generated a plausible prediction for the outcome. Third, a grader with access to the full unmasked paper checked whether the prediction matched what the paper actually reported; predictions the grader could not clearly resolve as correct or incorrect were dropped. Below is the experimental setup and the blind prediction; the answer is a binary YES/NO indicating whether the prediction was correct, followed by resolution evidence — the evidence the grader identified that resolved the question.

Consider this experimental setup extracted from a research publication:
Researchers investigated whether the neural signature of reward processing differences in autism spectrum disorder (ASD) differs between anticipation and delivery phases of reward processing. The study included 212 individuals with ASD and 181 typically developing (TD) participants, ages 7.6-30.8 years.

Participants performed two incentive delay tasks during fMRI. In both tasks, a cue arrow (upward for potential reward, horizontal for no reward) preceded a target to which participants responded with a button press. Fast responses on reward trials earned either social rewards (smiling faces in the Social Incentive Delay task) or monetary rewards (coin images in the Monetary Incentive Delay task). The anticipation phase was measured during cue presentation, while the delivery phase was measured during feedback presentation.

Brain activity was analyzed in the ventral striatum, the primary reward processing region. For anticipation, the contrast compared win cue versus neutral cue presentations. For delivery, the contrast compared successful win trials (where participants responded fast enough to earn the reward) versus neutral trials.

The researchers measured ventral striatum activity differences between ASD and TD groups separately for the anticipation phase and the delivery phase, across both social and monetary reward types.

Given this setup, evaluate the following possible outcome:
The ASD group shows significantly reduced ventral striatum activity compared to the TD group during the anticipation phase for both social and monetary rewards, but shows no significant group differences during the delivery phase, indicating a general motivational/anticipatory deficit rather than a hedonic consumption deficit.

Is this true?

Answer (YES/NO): YES